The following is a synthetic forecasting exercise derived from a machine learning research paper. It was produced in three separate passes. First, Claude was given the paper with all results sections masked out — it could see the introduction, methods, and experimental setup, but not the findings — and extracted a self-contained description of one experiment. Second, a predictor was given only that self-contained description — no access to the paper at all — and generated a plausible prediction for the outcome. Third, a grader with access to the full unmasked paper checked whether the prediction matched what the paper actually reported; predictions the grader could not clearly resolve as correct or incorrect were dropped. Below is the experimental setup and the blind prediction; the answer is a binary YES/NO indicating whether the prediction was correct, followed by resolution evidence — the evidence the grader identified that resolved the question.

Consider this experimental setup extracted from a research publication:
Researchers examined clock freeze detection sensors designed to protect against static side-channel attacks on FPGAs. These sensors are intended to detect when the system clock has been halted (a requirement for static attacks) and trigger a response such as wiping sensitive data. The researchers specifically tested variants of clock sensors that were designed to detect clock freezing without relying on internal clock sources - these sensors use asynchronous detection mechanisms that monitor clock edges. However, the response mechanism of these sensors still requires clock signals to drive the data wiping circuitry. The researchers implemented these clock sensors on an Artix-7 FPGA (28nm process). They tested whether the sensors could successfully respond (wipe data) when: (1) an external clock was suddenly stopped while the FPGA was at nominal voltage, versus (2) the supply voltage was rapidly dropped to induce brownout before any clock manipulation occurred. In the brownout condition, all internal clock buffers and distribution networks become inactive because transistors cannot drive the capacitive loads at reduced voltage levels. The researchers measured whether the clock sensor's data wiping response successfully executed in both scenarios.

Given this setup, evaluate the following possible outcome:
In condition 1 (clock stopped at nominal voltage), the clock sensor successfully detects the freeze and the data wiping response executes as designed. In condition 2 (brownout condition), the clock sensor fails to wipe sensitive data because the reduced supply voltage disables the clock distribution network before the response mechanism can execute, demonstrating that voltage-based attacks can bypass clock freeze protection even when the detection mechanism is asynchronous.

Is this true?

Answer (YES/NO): YES